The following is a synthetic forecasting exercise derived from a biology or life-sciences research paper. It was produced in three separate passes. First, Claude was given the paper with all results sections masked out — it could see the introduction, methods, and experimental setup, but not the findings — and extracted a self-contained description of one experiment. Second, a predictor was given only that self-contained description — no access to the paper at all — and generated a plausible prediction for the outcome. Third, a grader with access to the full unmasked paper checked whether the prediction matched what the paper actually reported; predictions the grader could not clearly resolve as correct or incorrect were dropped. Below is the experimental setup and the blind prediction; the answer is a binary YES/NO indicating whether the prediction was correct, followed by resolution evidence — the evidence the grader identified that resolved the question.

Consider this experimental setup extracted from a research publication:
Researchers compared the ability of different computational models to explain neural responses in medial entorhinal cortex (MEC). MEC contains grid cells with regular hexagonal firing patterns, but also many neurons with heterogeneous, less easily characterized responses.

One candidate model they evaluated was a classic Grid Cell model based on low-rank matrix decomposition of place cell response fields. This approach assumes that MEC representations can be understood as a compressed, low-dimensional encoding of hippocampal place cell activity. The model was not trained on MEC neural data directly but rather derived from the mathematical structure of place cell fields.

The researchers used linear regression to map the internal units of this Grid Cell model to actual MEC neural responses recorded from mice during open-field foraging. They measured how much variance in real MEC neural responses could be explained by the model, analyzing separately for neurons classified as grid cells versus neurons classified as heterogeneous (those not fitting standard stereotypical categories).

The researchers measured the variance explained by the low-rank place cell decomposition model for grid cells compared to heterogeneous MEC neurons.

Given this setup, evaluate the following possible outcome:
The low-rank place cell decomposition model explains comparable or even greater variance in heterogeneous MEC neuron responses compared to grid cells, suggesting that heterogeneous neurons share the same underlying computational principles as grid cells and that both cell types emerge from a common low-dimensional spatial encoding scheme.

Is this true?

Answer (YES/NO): NO